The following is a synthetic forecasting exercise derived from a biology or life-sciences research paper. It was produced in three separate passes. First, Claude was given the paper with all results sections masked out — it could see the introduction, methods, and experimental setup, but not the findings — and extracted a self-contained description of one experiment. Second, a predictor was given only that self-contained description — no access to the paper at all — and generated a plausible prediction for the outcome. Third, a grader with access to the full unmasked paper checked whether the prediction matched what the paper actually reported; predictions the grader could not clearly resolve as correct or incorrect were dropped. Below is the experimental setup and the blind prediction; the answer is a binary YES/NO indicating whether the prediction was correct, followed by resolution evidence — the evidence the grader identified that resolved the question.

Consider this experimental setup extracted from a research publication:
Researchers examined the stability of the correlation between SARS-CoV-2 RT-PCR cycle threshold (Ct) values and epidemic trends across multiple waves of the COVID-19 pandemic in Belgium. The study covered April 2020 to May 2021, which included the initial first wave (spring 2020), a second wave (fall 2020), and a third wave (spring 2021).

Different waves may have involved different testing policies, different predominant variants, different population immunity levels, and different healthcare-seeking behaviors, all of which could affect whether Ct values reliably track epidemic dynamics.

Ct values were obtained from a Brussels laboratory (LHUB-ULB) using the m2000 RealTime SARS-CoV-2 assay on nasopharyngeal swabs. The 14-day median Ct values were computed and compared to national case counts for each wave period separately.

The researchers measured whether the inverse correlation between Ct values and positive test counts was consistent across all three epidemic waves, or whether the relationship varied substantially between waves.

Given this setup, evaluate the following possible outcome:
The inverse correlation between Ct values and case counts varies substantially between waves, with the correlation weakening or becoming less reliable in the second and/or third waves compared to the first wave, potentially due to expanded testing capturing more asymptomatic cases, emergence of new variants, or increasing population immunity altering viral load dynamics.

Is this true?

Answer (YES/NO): NO